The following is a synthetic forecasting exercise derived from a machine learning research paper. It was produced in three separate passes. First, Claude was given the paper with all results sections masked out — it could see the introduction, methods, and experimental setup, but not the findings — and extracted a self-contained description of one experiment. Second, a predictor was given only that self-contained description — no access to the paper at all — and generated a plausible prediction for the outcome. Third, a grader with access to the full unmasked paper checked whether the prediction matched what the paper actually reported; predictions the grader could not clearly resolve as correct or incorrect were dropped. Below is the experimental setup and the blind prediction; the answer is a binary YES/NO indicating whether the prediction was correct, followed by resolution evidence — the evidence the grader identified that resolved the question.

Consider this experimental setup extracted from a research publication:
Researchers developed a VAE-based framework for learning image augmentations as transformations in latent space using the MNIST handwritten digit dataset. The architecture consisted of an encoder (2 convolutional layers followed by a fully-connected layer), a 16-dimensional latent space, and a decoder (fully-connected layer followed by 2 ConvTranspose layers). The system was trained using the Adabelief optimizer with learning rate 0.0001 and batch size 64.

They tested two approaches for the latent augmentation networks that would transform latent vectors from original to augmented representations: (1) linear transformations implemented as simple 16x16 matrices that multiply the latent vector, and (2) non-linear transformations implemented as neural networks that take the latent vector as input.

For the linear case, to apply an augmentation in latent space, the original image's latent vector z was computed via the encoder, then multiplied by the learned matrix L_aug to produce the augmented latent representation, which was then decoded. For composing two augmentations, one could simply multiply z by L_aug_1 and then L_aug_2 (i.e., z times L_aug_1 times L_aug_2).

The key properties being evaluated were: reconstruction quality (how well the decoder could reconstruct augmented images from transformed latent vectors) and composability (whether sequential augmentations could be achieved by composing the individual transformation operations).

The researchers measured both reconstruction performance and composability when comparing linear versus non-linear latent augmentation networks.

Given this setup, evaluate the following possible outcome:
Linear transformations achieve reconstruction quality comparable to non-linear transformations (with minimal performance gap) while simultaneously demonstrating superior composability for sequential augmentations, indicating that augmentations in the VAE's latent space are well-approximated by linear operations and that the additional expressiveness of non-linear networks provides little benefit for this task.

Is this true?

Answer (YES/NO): YES